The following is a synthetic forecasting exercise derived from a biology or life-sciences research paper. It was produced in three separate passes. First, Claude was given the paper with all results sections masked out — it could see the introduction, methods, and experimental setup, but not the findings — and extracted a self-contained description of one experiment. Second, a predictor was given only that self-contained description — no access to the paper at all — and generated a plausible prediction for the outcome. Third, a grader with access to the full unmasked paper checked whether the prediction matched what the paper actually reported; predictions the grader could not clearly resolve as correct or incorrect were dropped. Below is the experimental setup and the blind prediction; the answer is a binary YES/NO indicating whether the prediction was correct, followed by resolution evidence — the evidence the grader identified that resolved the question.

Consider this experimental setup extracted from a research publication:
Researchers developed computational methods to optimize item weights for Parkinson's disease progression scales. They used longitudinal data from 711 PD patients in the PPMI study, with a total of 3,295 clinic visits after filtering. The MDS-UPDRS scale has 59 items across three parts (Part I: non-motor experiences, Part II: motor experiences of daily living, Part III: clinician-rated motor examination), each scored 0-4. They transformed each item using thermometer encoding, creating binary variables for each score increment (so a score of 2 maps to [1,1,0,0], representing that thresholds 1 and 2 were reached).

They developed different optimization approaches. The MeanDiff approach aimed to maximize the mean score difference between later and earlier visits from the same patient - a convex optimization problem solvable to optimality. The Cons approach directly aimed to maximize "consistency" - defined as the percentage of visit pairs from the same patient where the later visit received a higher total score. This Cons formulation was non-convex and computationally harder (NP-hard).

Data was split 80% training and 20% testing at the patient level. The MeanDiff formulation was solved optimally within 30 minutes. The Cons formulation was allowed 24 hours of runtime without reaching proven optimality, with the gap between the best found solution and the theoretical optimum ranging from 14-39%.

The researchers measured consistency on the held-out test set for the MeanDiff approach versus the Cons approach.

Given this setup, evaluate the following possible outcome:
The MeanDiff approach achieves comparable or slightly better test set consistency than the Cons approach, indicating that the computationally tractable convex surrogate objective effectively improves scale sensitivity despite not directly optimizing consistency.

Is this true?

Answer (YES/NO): YES